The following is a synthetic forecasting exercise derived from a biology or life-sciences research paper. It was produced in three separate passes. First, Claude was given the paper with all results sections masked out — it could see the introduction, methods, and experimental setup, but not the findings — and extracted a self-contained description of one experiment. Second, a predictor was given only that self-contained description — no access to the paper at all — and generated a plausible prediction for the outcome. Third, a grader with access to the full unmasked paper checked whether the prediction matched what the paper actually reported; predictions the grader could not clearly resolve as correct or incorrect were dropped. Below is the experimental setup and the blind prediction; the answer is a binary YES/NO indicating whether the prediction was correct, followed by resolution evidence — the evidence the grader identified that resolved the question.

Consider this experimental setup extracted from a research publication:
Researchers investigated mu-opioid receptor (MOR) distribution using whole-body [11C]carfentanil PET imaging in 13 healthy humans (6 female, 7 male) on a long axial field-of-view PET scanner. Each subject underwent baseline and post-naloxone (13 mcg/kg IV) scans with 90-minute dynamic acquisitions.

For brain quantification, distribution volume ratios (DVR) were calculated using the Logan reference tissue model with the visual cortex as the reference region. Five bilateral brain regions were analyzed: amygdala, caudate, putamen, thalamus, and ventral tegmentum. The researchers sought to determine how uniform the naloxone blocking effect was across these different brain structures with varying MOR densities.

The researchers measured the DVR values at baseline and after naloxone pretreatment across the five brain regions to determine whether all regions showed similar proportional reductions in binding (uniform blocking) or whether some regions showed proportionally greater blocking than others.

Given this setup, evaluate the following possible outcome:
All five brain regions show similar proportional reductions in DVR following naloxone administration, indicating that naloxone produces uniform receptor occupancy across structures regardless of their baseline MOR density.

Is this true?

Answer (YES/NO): NO